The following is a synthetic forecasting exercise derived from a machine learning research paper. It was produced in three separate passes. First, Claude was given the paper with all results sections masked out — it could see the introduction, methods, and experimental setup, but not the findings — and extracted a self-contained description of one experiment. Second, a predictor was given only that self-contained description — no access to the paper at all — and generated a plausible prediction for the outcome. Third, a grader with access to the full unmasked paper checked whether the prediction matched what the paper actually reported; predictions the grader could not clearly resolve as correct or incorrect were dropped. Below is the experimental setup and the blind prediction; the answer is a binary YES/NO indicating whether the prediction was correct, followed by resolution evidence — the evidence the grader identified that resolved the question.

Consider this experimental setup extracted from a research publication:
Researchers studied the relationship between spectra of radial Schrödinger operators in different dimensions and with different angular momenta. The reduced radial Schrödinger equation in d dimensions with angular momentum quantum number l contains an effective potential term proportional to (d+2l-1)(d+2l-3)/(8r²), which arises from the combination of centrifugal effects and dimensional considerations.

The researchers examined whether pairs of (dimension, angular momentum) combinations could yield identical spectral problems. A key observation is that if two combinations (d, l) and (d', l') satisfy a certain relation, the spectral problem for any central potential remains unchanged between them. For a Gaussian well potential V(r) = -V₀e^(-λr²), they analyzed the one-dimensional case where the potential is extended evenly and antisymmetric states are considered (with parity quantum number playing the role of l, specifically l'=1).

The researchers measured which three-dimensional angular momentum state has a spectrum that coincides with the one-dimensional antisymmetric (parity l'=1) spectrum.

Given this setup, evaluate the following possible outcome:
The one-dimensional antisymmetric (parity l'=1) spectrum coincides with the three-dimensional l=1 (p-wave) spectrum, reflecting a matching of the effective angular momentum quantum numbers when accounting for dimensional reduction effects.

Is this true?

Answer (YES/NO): NO